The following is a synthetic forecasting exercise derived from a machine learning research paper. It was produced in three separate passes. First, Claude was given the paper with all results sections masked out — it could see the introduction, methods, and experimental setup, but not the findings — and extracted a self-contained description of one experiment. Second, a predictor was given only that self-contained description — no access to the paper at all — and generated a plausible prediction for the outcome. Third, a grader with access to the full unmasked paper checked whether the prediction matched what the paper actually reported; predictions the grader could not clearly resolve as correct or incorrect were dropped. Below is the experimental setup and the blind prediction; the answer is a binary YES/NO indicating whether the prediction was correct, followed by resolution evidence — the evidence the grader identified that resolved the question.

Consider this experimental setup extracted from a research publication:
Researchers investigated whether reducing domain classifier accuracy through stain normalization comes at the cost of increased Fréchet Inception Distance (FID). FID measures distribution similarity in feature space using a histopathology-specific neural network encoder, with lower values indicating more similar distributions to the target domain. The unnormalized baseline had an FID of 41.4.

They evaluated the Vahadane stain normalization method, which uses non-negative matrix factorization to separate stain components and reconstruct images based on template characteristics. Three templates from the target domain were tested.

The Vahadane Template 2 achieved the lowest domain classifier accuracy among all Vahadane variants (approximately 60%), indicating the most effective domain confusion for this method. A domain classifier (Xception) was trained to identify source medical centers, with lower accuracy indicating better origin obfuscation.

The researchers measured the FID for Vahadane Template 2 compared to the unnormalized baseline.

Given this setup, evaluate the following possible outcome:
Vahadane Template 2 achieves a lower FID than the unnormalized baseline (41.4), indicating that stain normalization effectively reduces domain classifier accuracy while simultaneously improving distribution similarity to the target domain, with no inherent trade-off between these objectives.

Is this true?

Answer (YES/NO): NO